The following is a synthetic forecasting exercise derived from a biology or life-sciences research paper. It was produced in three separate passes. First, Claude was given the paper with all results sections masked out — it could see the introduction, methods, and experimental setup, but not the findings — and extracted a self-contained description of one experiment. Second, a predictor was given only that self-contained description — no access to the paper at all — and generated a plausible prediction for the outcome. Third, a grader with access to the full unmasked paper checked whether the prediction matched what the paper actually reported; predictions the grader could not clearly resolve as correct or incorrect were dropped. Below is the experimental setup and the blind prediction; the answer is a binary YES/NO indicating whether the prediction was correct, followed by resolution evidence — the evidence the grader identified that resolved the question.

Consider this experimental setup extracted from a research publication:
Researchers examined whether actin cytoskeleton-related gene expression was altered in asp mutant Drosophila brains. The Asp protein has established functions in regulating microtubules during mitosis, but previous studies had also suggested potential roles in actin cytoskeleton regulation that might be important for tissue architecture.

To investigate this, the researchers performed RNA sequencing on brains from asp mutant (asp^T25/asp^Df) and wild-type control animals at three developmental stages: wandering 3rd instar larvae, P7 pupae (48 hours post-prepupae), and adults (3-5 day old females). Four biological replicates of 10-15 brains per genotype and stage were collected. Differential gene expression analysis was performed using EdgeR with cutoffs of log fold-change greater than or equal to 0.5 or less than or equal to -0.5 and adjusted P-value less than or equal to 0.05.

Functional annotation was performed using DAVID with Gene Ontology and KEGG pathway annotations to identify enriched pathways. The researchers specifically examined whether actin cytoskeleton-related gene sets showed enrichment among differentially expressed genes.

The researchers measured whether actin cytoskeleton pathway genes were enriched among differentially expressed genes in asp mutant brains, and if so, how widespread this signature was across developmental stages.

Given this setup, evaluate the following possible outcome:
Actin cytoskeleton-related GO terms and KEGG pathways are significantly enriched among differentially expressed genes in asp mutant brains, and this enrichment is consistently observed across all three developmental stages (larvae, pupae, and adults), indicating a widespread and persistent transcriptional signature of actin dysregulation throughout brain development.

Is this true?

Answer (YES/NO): NO